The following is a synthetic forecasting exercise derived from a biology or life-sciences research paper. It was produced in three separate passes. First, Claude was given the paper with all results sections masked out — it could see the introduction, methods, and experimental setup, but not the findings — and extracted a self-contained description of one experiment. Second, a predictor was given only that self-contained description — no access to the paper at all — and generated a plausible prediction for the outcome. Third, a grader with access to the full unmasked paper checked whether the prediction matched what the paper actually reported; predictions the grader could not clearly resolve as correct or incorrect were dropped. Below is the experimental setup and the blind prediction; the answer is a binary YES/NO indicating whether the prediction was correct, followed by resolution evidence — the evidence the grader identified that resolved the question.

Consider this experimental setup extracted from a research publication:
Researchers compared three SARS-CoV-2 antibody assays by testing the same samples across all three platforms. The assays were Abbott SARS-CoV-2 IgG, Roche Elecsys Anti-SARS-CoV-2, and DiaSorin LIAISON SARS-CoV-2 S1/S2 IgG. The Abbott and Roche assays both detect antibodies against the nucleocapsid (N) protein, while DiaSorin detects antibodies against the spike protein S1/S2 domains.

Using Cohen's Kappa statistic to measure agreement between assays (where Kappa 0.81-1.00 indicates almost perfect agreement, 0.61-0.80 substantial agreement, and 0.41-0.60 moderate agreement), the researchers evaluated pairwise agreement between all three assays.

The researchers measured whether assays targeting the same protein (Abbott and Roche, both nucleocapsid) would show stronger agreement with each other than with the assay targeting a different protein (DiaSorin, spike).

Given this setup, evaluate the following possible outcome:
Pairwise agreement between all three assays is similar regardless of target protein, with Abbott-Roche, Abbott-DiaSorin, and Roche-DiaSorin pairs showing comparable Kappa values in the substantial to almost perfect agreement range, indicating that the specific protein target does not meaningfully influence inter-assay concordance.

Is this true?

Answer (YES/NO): NO